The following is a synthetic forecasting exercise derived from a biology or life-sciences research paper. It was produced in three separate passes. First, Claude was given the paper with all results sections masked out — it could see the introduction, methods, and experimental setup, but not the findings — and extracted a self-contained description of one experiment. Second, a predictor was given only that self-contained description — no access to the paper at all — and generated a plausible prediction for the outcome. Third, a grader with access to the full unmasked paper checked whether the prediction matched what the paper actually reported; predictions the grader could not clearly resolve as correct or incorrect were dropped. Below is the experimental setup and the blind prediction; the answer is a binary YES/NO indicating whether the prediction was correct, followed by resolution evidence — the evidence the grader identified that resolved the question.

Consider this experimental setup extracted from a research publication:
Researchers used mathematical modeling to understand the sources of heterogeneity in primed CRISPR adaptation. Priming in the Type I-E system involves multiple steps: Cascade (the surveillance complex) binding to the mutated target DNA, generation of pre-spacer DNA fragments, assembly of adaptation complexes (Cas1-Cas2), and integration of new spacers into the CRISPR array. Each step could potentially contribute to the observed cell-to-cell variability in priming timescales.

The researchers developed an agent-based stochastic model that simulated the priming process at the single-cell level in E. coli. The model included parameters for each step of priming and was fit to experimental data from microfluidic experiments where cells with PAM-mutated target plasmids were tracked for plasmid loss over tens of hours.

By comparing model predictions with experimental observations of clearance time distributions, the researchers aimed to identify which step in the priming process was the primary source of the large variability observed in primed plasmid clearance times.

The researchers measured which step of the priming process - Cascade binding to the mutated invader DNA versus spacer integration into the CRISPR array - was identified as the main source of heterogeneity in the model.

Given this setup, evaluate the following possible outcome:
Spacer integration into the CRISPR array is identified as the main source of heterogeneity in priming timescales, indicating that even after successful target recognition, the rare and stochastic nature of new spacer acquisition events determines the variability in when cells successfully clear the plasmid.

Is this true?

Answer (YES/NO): NO